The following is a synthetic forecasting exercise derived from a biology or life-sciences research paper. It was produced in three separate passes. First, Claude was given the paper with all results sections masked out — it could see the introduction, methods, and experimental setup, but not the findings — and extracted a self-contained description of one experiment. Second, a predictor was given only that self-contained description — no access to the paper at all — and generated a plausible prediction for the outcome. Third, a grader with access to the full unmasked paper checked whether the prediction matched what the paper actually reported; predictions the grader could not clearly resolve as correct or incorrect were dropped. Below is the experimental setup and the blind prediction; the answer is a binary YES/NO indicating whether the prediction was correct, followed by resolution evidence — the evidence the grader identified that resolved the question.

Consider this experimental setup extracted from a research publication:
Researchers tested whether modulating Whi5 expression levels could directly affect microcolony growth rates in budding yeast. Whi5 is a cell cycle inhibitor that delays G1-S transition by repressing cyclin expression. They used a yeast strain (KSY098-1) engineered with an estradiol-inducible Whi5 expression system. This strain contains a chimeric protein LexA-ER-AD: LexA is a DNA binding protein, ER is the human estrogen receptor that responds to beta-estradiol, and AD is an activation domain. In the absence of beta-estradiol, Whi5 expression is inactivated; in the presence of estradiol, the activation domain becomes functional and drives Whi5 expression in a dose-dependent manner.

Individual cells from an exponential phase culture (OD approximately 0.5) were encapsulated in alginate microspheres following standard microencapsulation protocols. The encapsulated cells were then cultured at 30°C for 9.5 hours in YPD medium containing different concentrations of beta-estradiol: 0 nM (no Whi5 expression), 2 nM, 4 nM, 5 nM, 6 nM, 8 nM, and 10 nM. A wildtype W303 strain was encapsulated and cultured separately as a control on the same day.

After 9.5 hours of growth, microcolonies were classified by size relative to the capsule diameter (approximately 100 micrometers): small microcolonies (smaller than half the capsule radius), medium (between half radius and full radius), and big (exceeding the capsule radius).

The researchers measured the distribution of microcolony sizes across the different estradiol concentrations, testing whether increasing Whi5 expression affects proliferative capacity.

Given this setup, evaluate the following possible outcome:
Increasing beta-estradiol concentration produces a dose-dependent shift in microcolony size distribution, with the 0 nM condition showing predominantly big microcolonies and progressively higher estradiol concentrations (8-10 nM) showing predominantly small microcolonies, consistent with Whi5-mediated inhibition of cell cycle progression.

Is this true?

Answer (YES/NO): YES